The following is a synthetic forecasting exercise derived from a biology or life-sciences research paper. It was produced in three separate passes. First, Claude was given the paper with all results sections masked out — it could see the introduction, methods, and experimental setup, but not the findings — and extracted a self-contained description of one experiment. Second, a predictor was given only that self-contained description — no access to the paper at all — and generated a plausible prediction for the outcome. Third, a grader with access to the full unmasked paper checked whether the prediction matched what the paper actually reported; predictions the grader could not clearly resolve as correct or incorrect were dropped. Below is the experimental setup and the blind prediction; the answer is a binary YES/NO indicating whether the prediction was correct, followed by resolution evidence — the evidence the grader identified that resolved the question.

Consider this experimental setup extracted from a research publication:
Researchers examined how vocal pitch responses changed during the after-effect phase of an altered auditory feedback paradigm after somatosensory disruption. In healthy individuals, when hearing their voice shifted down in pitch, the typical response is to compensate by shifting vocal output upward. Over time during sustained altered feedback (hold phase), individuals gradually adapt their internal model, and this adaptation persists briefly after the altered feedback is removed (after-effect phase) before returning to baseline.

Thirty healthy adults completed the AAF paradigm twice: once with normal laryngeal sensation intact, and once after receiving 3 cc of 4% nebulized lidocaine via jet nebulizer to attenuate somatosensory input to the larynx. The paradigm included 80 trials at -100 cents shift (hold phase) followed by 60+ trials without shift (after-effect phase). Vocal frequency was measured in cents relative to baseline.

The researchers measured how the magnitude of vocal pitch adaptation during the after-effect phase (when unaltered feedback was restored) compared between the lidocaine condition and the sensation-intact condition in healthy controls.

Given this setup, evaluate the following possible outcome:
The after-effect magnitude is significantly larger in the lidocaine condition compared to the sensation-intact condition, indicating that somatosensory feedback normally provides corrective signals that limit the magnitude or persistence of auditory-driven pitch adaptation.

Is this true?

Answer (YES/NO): NO